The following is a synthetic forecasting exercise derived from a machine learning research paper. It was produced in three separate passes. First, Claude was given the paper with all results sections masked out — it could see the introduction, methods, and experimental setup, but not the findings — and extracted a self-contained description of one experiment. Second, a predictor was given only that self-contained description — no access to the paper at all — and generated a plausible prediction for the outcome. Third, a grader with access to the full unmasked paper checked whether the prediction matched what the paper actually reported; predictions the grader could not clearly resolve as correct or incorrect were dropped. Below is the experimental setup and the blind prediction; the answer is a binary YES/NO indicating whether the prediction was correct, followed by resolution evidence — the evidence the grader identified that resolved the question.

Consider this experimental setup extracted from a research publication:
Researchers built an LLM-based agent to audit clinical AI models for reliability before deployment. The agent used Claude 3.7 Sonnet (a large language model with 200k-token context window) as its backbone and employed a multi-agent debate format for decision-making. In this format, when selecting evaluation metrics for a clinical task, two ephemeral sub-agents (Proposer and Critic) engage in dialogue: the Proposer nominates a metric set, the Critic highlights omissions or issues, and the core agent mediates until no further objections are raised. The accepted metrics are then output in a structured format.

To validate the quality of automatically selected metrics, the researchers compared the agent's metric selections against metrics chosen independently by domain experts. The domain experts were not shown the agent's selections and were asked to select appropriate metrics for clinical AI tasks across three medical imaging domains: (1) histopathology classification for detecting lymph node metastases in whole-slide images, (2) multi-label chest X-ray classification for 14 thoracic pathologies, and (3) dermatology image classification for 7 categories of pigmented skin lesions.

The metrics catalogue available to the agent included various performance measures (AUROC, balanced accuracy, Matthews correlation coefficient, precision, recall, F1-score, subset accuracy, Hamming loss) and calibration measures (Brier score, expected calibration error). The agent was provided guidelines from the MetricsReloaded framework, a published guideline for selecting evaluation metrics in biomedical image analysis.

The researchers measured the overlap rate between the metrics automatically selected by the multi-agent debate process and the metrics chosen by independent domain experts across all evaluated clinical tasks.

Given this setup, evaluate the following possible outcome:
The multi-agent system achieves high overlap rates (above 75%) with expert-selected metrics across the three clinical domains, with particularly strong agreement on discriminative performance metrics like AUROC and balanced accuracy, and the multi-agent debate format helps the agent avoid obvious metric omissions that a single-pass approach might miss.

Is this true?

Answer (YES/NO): NO